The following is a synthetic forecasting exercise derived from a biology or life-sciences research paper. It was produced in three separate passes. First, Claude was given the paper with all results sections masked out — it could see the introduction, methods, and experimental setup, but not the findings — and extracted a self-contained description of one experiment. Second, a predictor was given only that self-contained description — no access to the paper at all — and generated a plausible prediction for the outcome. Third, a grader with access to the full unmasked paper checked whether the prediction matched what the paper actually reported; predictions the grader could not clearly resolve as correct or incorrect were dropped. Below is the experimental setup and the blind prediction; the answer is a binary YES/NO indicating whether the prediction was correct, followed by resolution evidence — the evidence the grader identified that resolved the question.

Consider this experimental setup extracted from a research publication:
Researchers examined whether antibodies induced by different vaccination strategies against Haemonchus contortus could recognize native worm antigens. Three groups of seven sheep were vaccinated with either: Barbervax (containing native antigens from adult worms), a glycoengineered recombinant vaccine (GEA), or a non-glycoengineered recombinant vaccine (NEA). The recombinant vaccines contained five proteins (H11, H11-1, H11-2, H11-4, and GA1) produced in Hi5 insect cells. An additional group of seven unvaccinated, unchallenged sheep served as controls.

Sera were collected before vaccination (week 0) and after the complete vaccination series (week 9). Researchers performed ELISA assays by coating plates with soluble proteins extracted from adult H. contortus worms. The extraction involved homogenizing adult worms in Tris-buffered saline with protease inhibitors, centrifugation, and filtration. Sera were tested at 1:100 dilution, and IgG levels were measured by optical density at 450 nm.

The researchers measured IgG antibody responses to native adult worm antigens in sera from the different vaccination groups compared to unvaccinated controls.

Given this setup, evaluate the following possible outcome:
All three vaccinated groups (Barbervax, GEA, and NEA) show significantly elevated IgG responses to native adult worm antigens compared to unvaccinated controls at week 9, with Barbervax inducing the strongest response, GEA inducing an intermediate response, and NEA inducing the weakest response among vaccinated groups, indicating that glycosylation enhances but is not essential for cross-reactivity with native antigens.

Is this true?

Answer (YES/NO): YES